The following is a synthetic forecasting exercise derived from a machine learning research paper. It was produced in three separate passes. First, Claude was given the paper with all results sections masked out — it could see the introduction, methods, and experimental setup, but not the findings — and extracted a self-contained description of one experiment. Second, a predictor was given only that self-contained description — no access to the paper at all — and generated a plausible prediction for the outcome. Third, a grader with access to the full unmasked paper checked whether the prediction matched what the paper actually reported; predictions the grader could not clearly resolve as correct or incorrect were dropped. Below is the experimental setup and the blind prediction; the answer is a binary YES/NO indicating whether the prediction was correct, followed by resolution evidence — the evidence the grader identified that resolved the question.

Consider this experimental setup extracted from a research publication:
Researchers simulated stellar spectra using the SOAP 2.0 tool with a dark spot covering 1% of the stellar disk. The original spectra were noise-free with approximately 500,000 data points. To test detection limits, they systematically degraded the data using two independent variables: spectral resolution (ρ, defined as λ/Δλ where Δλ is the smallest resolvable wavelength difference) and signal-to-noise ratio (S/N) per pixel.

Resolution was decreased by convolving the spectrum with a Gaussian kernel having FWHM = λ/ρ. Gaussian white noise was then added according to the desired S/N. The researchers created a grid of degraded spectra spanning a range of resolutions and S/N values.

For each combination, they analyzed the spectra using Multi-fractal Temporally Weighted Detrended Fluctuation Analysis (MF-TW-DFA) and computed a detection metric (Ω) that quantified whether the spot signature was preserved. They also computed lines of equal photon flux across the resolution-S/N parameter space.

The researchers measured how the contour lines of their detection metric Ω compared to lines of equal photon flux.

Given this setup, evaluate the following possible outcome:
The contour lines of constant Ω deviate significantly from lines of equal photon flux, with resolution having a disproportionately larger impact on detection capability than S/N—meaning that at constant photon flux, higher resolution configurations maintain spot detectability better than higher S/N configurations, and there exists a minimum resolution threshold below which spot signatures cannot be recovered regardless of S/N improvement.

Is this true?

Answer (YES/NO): NO